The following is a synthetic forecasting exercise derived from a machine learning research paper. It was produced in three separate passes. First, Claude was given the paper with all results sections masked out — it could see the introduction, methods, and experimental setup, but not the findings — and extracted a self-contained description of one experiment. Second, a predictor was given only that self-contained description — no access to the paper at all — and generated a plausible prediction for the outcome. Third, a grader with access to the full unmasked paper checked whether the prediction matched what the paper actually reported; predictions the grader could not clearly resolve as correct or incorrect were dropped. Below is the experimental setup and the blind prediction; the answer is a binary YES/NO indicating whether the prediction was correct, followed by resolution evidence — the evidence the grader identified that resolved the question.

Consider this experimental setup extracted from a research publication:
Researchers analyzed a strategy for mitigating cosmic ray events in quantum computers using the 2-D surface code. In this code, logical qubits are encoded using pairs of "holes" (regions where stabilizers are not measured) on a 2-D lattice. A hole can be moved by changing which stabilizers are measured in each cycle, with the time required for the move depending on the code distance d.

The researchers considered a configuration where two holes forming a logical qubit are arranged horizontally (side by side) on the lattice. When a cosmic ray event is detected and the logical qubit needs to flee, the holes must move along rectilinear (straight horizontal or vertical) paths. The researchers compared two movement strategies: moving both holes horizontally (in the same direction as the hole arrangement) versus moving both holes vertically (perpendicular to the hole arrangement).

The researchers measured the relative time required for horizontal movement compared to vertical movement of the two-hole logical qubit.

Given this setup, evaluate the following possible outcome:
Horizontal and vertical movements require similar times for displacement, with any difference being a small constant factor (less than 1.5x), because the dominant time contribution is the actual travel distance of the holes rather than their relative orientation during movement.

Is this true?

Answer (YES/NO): NO